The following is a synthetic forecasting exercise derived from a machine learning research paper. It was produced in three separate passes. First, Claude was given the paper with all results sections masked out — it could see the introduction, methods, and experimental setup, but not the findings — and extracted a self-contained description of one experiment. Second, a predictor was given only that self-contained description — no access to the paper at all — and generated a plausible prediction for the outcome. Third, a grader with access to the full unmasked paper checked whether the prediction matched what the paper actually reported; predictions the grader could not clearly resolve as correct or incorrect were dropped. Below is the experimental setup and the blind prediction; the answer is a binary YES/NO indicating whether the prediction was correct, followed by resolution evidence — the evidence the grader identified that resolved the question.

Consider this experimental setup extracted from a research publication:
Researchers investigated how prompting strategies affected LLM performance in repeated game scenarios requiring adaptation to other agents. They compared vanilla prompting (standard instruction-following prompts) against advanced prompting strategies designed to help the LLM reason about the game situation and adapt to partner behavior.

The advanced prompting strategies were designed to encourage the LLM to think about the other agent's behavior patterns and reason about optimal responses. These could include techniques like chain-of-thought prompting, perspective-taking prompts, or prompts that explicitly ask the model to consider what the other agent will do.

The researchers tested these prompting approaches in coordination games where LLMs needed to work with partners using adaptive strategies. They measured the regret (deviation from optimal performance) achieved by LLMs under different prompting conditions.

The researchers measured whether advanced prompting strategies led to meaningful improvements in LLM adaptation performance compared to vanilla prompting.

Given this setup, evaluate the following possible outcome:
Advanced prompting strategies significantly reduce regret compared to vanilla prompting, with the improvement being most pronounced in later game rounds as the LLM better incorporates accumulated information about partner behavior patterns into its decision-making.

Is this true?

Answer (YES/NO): NO